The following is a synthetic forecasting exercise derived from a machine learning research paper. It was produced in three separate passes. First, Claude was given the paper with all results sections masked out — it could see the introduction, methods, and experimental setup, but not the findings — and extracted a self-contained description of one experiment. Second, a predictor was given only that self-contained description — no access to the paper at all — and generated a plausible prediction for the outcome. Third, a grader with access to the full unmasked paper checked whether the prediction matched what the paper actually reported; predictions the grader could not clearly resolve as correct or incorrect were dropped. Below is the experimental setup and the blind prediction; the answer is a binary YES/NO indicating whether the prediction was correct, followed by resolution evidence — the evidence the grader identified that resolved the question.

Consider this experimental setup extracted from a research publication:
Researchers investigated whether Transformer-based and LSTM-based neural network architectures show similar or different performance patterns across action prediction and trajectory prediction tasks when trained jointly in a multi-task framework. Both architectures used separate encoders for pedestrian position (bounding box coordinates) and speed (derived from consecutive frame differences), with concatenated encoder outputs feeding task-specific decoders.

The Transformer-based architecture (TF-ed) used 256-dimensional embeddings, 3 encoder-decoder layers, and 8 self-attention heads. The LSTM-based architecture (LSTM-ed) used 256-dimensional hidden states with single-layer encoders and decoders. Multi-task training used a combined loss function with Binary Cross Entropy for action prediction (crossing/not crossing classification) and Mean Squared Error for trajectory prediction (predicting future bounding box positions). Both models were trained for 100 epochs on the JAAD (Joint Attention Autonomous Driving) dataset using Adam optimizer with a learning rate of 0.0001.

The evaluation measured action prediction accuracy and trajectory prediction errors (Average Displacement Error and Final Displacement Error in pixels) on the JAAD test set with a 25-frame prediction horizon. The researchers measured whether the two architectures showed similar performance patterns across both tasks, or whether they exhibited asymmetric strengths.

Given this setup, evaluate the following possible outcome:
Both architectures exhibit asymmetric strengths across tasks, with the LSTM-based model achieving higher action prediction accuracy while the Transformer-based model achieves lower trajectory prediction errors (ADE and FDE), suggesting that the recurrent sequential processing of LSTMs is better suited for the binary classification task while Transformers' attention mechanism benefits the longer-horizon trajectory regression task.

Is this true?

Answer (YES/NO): NO